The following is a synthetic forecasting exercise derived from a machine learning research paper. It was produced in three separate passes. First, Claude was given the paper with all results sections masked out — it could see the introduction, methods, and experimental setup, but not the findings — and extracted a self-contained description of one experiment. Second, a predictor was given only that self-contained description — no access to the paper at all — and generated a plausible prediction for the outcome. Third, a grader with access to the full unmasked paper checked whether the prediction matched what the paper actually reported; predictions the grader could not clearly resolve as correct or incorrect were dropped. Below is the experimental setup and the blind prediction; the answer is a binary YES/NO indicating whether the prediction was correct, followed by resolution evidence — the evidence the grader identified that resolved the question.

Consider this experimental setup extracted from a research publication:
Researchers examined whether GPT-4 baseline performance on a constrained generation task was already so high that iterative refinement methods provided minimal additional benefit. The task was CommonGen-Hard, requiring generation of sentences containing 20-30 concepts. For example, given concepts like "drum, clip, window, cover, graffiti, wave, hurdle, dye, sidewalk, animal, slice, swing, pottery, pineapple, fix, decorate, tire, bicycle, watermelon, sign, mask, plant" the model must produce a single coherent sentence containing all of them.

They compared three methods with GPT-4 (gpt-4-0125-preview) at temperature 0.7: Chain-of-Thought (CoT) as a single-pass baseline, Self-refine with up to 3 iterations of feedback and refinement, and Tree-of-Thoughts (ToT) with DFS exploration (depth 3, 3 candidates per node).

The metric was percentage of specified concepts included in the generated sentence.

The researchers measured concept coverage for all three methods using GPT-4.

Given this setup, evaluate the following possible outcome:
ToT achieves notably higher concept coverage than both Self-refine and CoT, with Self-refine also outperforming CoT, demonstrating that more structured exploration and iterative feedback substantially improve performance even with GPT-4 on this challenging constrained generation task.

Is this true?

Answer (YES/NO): NO